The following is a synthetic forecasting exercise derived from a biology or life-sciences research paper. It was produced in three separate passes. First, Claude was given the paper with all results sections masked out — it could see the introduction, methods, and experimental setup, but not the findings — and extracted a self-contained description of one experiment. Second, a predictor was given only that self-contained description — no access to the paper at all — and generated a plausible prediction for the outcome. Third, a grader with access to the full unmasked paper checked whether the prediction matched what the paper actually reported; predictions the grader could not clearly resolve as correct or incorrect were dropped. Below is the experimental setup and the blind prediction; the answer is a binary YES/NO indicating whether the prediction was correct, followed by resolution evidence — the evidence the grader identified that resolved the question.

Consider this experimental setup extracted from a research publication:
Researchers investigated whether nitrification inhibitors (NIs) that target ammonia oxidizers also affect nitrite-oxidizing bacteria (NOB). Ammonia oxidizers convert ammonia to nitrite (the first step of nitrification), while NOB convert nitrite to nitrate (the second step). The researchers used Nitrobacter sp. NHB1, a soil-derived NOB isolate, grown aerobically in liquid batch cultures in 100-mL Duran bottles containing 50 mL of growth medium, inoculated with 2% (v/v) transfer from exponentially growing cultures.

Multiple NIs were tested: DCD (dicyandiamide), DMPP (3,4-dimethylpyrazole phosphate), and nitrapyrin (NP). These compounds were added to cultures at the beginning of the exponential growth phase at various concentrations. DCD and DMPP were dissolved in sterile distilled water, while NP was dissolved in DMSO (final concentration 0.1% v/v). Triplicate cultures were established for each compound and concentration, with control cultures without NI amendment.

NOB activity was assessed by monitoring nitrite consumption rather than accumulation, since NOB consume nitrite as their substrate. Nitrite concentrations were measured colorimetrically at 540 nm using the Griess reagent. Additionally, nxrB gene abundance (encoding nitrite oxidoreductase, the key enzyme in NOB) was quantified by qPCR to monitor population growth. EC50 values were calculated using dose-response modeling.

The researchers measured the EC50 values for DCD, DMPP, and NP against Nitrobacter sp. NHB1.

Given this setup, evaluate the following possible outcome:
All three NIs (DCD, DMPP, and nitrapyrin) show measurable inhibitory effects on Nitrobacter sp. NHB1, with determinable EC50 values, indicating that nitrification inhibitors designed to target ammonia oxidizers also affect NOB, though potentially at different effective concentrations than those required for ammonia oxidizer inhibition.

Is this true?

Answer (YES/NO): NO